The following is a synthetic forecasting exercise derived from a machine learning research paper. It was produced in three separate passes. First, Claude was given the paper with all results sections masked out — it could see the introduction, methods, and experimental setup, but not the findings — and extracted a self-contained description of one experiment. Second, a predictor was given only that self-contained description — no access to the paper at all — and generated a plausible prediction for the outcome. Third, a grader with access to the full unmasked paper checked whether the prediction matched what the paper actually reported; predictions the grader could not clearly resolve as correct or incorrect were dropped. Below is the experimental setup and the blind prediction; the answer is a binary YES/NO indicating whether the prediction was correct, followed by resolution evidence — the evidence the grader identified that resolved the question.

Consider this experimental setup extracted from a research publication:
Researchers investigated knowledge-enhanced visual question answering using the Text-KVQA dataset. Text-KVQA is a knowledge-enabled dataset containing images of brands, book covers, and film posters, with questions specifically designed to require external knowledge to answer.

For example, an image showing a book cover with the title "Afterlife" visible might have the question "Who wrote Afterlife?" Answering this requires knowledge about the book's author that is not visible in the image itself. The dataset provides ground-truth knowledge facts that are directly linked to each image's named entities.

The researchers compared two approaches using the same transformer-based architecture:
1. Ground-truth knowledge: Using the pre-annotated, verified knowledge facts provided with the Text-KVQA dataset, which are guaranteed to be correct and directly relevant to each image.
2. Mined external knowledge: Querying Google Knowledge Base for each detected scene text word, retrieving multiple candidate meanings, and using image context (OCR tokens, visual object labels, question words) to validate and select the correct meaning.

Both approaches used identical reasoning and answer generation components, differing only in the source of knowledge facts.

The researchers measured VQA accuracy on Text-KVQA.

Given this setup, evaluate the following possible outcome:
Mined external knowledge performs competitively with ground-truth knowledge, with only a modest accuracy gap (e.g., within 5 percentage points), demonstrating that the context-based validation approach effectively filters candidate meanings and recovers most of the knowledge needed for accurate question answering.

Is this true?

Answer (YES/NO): NO